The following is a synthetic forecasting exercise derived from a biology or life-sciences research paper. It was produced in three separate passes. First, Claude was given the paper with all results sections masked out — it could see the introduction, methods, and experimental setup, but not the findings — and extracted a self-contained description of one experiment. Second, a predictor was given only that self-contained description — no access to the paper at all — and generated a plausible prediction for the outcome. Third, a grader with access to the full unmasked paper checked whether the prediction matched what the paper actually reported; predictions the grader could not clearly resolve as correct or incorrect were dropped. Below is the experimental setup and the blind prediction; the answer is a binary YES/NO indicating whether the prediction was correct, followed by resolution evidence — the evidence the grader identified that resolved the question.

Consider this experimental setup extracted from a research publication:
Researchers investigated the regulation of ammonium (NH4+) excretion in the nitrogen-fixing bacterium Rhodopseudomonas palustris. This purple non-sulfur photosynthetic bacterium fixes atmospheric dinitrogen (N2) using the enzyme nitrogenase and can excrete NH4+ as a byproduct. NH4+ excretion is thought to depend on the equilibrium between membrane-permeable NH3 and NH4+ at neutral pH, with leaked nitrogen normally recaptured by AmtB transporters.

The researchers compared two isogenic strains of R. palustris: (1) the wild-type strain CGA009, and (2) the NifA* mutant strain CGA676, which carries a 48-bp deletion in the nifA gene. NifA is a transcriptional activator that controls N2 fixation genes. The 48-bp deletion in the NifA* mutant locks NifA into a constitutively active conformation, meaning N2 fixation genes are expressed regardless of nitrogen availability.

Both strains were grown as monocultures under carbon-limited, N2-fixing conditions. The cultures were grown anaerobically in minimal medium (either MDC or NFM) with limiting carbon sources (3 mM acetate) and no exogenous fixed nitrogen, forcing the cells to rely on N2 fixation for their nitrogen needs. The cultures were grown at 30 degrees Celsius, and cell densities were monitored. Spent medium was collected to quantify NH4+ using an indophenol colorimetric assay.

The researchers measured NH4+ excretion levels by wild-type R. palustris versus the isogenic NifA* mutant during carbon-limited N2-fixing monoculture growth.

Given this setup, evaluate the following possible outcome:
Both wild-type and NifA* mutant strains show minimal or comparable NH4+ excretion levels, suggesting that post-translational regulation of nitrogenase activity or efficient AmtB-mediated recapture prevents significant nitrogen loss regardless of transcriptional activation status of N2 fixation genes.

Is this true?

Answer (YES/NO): NO